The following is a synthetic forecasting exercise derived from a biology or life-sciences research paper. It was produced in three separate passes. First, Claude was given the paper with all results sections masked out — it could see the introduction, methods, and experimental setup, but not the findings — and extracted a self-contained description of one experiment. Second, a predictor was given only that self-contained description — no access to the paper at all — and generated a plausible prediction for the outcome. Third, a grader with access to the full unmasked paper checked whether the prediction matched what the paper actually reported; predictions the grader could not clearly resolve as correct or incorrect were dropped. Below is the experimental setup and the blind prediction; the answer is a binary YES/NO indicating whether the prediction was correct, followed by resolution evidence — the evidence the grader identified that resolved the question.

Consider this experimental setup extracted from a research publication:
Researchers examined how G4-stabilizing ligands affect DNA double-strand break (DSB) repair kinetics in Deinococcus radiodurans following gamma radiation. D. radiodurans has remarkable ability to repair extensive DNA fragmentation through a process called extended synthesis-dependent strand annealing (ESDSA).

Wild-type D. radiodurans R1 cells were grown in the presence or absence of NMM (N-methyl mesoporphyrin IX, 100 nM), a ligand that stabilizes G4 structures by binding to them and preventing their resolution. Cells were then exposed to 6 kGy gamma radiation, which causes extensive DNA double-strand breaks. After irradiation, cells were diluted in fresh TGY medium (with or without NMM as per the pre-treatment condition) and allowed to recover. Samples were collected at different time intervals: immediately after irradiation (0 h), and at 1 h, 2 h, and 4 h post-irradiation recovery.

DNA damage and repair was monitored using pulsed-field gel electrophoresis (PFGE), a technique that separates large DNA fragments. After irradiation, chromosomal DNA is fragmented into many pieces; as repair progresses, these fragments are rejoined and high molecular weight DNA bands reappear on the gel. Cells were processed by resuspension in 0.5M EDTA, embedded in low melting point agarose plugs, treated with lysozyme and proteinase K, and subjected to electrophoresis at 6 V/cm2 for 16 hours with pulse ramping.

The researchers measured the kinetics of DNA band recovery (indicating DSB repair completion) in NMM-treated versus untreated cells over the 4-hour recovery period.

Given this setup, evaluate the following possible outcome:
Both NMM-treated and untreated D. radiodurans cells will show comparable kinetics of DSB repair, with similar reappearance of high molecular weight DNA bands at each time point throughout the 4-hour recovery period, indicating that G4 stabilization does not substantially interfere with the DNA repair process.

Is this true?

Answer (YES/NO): NO